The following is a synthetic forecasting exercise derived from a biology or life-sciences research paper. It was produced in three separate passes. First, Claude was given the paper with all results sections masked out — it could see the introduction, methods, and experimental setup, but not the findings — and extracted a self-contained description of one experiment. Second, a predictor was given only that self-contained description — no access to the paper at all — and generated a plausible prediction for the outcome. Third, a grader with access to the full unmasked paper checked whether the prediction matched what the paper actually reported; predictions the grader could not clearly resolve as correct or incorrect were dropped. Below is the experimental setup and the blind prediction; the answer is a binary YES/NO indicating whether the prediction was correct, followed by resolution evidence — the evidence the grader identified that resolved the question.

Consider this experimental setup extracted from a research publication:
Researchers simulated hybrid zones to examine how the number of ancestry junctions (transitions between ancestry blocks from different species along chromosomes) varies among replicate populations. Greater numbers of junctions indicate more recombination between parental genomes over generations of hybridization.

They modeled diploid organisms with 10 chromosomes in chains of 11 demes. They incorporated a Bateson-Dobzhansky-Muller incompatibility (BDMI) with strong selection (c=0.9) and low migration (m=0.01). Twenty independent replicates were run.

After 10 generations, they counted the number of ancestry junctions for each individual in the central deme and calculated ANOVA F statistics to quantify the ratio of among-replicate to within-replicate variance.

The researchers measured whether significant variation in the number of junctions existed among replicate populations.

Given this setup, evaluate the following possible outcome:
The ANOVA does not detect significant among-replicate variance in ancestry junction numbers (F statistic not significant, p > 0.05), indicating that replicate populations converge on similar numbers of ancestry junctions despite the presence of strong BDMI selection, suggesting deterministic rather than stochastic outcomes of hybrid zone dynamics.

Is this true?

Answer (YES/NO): NO